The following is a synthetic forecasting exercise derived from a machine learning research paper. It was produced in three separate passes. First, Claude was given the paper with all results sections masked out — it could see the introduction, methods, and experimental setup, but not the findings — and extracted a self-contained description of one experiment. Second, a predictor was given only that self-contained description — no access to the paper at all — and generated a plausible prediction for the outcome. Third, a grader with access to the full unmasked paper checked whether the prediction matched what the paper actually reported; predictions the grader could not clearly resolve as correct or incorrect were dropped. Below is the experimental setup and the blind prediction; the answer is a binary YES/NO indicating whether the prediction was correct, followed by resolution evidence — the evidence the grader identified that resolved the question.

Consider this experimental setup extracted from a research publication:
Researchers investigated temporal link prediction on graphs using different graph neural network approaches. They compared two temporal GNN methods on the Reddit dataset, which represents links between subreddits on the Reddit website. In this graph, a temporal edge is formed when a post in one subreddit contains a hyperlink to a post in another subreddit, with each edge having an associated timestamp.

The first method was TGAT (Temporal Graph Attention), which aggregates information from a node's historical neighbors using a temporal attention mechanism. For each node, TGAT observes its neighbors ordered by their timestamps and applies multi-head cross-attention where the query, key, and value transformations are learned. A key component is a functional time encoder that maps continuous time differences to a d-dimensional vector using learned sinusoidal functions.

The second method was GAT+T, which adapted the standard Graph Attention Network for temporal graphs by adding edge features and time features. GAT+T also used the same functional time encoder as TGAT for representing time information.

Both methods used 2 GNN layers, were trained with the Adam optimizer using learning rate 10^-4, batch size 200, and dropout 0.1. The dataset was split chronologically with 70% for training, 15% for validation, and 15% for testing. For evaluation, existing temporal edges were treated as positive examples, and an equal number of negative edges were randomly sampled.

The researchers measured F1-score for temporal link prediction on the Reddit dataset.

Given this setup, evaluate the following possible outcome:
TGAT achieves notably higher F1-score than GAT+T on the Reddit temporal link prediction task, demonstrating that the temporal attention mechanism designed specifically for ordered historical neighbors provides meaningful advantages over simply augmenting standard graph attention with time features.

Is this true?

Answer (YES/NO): NO